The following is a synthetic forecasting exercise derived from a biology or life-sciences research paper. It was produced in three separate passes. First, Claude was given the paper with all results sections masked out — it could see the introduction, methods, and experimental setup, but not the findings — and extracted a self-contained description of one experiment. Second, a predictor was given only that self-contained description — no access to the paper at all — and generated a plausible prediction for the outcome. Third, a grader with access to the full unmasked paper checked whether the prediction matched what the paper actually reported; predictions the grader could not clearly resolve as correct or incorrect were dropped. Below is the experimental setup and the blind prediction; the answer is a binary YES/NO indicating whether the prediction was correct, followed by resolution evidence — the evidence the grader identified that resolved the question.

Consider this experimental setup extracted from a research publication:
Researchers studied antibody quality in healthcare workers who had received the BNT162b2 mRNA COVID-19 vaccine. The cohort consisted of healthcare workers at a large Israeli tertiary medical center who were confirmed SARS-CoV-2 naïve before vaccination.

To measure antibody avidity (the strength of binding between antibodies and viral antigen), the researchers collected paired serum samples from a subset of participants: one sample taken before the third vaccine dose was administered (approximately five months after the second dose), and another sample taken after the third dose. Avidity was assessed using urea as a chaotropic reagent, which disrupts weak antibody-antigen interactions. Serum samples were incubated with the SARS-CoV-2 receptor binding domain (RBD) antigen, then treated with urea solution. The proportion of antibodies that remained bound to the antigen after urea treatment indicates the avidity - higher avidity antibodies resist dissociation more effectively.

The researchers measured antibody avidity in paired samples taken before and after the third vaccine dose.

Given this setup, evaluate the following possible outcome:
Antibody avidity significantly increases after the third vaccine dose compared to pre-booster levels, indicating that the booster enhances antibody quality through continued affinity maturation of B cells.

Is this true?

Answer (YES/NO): YES